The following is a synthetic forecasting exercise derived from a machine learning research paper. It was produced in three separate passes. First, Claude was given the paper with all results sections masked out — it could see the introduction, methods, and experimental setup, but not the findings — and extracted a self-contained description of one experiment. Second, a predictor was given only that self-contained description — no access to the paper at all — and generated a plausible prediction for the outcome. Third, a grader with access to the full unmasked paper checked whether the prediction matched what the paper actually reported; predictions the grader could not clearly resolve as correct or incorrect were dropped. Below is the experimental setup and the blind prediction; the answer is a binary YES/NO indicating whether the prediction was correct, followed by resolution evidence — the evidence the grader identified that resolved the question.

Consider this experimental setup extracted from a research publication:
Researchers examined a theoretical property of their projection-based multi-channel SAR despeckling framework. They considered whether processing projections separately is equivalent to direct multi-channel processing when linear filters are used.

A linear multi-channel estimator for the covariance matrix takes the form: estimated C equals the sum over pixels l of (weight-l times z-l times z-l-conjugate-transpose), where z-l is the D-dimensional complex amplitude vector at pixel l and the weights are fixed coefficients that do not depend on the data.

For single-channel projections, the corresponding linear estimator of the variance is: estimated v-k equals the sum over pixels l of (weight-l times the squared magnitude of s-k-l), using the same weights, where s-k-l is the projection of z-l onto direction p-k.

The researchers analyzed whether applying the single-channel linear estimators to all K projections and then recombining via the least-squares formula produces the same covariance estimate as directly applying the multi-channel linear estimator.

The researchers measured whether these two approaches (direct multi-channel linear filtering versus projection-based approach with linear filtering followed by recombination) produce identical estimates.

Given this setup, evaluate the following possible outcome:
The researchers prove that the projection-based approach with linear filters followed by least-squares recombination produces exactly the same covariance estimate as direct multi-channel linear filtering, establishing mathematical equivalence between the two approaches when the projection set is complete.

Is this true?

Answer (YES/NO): YES